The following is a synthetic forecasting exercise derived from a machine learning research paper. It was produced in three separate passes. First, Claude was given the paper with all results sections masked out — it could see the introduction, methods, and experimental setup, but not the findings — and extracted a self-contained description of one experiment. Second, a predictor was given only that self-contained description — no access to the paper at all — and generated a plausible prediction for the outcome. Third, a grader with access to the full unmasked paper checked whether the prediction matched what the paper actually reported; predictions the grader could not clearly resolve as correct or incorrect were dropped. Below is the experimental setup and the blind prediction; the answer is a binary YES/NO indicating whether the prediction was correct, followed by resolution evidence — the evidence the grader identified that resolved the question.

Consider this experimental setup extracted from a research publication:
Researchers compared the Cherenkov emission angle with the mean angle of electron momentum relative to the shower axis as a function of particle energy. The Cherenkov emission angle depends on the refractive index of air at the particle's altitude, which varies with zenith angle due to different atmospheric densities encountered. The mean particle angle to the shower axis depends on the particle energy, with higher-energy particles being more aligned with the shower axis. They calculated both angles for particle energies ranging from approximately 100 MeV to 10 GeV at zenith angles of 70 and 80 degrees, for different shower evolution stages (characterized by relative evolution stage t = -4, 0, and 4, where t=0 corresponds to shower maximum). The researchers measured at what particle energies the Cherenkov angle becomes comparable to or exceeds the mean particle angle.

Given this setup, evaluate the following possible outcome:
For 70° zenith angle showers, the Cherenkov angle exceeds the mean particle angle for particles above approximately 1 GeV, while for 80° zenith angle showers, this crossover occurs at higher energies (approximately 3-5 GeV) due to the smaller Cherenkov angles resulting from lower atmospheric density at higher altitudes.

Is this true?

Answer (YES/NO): NO